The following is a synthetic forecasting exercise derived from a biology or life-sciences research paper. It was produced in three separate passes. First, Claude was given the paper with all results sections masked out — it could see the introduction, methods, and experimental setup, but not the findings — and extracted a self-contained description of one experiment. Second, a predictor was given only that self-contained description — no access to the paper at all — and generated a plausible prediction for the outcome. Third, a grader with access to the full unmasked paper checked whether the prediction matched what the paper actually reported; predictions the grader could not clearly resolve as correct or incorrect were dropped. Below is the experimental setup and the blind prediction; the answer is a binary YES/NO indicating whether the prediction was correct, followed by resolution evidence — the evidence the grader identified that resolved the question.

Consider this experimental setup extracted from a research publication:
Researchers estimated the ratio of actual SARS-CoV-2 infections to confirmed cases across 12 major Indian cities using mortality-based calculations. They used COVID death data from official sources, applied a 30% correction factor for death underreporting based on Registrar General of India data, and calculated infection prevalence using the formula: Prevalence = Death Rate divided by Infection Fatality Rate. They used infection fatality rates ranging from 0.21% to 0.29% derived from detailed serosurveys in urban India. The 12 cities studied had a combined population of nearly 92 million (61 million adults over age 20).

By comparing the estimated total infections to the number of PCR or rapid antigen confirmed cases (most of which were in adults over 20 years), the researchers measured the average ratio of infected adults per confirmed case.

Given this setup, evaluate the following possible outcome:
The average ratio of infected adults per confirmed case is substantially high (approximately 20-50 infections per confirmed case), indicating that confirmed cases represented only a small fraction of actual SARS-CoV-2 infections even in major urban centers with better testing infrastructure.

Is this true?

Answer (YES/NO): NO